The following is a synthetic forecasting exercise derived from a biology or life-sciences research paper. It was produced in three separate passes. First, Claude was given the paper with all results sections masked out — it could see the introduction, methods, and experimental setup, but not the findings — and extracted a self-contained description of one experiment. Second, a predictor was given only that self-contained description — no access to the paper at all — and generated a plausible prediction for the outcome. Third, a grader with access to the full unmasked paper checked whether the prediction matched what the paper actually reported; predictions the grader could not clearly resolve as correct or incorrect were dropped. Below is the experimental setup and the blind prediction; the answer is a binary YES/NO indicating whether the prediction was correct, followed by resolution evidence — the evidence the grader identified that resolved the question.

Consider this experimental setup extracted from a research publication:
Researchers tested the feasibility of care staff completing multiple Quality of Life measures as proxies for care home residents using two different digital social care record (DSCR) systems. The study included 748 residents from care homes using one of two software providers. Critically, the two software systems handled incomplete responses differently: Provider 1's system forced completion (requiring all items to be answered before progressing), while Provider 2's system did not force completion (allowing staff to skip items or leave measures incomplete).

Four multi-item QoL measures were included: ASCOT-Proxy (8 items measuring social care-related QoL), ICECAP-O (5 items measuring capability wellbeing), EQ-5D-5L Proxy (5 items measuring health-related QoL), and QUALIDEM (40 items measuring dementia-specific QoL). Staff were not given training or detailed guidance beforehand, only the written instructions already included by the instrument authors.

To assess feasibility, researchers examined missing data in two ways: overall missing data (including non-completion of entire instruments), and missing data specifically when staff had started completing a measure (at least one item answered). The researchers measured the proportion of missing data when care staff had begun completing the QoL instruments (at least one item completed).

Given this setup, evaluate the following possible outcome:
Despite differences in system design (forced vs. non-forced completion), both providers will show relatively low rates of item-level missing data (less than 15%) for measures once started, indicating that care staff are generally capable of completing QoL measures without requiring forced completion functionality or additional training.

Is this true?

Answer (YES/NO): YES